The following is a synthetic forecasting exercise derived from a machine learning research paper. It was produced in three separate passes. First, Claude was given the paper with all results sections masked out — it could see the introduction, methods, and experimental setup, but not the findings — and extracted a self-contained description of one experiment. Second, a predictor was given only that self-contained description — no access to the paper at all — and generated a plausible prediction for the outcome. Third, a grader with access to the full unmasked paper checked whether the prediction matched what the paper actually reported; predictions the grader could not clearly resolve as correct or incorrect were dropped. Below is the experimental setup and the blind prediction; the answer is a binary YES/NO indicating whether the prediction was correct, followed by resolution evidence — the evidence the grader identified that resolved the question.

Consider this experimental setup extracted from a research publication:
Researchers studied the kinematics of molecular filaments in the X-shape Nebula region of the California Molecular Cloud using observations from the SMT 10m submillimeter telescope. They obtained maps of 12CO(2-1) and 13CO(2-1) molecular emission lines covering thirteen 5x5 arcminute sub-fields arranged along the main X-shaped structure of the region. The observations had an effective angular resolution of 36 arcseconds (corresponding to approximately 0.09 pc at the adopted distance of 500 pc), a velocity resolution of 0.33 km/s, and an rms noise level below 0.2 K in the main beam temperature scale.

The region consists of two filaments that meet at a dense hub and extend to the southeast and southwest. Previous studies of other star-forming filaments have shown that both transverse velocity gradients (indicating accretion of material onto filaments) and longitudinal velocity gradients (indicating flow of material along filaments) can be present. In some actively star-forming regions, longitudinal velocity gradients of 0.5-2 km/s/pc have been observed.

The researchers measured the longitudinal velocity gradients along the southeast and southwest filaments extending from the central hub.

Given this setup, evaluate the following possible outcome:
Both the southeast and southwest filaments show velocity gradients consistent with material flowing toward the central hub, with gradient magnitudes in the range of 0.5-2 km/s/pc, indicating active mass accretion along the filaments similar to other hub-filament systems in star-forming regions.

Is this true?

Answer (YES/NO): NO